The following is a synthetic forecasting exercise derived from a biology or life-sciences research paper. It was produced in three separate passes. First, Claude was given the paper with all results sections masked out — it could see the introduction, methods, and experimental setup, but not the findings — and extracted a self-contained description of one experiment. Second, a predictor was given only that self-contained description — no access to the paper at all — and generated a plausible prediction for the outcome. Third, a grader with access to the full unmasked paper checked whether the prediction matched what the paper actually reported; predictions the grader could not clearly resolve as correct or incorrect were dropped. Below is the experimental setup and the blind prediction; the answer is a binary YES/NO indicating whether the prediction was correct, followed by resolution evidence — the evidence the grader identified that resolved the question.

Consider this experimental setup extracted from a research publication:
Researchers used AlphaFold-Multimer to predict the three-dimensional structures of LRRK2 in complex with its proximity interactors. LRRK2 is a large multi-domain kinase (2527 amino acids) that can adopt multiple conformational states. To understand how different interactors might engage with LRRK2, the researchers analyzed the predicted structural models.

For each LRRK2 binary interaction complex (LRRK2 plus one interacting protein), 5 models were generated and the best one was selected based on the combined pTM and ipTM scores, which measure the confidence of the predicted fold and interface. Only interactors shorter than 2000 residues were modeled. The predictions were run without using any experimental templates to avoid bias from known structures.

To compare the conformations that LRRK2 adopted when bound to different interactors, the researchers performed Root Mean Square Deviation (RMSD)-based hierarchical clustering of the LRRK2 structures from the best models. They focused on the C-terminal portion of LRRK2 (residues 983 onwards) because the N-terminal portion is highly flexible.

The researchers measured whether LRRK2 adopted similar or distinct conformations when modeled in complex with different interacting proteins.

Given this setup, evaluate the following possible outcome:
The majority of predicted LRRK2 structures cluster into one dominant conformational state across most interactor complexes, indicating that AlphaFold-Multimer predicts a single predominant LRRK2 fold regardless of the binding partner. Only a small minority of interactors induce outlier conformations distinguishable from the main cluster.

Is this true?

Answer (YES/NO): NO